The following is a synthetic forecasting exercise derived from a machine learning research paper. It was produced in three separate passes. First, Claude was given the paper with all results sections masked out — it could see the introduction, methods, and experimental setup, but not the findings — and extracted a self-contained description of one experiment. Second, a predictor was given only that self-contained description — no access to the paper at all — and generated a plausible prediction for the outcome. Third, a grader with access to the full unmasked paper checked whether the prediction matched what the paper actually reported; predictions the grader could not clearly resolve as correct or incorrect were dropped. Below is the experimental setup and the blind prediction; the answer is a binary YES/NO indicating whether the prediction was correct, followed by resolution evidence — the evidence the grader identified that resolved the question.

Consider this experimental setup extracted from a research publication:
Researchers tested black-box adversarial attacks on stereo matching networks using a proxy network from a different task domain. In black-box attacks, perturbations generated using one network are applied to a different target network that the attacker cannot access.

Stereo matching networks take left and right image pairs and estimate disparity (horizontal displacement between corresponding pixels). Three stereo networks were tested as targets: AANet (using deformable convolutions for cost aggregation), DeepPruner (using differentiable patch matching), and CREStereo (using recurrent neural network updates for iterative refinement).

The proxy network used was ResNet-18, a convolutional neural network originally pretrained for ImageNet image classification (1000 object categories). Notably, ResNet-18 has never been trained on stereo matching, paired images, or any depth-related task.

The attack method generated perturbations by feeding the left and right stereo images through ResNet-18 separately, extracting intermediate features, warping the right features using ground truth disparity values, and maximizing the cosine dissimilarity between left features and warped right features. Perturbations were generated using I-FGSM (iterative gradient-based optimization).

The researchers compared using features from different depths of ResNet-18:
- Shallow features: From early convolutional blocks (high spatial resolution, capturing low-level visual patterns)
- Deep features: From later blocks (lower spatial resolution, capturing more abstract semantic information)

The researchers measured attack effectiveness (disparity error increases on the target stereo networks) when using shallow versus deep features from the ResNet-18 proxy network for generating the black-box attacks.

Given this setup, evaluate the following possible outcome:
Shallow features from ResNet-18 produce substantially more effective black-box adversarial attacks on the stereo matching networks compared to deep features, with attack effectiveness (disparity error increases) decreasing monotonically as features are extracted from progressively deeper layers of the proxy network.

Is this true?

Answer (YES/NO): YES